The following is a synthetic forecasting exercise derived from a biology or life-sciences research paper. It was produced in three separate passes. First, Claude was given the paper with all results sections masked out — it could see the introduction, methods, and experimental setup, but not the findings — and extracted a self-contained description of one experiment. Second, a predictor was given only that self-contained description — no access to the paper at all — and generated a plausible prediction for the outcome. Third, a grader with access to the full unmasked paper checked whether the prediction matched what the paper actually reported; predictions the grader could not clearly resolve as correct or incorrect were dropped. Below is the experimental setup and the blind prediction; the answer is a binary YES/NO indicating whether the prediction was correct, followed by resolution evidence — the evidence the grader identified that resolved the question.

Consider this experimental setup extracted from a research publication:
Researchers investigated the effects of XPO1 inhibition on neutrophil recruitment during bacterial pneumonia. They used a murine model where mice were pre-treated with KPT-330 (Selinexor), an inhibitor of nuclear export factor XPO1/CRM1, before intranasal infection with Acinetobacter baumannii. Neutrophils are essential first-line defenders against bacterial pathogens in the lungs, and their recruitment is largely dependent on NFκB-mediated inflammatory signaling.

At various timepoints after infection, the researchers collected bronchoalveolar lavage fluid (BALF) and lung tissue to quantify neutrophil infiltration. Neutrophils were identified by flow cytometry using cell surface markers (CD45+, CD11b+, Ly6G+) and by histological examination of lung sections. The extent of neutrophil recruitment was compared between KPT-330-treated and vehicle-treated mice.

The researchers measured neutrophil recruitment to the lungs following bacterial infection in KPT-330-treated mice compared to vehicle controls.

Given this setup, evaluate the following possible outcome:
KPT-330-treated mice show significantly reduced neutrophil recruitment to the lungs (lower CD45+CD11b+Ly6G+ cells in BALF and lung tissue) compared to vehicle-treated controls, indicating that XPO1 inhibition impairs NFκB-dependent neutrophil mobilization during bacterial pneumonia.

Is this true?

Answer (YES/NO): NO